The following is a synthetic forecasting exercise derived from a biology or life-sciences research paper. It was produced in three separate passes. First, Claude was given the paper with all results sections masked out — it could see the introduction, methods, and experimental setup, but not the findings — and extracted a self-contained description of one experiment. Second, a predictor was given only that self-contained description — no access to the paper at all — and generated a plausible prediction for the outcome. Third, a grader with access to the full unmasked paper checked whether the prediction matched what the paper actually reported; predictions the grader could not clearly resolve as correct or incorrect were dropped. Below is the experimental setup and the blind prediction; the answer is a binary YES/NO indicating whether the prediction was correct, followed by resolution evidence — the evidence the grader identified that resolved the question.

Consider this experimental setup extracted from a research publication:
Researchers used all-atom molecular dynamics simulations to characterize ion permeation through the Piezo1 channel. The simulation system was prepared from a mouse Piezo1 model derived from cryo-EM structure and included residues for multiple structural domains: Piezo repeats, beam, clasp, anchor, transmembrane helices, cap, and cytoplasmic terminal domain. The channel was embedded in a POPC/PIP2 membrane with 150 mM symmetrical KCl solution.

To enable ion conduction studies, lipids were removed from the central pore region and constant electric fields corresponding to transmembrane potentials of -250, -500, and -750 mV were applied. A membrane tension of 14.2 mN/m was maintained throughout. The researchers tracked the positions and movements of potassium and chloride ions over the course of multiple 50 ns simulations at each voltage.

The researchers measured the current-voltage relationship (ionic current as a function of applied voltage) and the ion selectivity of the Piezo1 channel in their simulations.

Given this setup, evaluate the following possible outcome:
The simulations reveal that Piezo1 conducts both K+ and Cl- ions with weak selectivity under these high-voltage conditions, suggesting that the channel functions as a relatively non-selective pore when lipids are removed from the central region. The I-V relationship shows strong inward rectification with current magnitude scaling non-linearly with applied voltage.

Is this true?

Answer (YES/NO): NO